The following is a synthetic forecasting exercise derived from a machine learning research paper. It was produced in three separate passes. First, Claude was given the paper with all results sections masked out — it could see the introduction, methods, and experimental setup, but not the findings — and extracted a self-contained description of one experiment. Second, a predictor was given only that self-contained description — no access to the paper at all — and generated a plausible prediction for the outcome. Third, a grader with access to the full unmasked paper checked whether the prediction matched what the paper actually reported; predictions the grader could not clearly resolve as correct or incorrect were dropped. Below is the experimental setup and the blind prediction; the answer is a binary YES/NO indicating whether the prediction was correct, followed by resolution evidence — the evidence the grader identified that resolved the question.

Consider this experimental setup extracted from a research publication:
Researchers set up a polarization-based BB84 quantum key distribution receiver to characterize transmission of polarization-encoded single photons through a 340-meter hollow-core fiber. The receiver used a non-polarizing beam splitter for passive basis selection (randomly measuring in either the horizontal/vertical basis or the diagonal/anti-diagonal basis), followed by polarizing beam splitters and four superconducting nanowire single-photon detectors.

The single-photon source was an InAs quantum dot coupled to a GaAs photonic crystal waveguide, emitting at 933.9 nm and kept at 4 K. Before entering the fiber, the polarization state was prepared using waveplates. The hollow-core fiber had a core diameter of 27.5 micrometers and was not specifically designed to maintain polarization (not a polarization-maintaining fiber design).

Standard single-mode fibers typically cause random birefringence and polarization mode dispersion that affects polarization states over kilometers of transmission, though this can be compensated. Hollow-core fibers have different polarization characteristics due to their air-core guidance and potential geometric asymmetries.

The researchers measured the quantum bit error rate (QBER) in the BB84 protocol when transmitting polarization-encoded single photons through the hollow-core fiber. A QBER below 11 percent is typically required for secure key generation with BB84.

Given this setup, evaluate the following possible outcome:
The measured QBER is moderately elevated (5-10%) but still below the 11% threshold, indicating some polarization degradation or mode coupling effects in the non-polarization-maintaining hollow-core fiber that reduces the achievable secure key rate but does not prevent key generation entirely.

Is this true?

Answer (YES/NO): NO